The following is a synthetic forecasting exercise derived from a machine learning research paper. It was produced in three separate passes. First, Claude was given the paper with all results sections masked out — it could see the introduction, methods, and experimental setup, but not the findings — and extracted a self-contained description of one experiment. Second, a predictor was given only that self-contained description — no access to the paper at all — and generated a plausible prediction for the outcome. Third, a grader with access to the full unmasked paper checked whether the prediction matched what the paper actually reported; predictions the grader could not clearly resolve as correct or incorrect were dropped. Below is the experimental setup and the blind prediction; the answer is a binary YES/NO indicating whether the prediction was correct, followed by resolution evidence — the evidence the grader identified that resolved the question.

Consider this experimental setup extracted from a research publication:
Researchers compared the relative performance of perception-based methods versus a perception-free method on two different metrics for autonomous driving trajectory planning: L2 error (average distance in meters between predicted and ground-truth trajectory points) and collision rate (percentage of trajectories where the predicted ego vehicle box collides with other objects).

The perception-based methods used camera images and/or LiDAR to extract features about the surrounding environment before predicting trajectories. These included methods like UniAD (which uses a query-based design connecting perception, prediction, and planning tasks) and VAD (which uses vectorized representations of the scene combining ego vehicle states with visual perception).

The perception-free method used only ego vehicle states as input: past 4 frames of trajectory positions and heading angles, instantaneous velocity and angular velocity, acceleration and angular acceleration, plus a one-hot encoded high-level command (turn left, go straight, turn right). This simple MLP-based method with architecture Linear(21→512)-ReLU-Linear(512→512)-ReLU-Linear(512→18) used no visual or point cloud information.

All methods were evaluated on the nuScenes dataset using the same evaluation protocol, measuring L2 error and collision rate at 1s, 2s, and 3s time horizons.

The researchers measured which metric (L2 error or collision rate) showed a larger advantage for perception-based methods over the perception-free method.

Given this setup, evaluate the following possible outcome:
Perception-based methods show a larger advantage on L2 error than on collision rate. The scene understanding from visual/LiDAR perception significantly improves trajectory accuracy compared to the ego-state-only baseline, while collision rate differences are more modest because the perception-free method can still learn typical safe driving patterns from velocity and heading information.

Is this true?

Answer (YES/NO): NO